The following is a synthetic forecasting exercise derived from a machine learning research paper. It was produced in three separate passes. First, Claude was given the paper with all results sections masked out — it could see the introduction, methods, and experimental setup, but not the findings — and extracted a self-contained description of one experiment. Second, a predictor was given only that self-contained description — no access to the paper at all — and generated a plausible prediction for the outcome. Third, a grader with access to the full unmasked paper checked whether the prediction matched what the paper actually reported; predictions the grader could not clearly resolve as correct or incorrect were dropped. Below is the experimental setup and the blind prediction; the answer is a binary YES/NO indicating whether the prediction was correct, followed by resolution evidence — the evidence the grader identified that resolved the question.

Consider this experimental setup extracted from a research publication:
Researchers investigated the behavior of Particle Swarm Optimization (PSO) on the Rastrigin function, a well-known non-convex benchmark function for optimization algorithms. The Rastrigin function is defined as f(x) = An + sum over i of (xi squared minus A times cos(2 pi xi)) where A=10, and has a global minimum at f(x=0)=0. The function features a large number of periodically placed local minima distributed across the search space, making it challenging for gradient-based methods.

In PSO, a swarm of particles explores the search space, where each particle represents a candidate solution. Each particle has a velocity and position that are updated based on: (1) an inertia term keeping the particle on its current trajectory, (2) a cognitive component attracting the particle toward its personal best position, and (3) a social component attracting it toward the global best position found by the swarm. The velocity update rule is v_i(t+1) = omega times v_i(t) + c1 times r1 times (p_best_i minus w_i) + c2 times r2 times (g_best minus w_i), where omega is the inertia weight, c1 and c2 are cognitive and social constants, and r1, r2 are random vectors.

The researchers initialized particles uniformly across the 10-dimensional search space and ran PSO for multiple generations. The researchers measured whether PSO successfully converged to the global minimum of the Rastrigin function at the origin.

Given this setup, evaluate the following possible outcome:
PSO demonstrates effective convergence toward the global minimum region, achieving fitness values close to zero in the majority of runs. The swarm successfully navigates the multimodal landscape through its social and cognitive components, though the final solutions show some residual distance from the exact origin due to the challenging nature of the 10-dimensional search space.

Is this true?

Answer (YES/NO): NO